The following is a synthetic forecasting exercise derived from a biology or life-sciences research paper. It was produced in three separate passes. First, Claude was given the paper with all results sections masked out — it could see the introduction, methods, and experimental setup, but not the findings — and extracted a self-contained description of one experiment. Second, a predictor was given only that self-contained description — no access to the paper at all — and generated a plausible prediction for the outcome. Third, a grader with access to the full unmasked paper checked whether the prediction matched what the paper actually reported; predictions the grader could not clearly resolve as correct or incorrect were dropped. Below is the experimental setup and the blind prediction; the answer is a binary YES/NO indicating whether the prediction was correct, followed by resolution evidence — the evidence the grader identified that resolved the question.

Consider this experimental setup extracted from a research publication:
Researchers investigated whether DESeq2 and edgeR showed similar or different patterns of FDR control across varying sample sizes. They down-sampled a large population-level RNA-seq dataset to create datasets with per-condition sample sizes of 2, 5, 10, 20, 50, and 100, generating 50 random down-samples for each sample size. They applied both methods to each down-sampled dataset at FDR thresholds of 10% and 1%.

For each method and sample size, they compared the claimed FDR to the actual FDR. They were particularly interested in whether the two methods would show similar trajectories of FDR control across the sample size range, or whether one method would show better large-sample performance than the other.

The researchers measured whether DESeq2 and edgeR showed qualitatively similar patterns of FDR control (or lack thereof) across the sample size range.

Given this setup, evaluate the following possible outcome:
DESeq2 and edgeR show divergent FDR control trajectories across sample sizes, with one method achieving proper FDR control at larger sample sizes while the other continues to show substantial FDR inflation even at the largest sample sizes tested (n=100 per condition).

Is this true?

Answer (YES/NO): NO